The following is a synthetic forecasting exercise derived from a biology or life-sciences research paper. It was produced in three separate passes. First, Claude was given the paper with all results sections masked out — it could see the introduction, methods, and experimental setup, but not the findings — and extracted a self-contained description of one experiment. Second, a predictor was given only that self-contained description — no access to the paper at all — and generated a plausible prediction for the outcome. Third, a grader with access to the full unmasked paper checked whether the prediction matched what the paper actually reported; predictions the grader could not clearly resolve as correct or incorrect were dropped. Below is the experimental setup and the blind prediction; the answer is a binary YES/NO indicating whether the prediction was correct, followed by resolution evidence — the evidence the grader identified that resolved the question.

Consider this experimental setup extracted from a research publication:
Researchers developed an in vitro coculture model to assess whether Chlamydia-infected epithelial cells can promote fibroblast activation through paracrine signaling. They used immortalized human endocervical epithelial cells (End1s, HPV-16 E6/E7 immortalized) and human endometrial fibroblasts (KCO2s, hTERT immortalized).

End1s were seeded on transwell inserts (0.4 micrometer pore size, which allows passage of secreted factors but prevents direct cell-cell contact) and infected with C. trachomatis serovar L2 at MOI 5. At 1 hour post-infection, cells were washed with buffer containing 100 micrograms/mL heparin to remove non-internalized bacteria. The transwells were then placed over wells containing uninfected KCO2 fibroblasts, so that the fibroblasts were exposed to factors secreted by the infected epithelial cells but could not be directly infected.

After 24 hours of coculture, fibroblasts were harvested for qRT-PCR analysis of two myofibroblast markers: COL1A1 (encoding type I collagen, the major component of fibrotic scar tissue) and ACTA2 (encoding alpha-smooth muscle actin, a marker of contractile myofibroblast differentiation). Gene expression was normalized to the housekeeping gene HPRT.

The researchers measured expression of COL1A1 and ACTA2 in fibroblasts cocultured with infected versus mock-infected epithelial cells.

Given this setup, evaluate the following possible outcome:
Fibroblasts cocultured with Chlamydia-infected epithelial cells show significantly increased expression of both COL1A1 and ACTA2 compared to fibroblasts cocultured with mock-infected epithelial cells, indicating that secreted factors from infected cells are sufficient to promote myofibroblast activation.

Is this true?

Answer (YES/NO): NO